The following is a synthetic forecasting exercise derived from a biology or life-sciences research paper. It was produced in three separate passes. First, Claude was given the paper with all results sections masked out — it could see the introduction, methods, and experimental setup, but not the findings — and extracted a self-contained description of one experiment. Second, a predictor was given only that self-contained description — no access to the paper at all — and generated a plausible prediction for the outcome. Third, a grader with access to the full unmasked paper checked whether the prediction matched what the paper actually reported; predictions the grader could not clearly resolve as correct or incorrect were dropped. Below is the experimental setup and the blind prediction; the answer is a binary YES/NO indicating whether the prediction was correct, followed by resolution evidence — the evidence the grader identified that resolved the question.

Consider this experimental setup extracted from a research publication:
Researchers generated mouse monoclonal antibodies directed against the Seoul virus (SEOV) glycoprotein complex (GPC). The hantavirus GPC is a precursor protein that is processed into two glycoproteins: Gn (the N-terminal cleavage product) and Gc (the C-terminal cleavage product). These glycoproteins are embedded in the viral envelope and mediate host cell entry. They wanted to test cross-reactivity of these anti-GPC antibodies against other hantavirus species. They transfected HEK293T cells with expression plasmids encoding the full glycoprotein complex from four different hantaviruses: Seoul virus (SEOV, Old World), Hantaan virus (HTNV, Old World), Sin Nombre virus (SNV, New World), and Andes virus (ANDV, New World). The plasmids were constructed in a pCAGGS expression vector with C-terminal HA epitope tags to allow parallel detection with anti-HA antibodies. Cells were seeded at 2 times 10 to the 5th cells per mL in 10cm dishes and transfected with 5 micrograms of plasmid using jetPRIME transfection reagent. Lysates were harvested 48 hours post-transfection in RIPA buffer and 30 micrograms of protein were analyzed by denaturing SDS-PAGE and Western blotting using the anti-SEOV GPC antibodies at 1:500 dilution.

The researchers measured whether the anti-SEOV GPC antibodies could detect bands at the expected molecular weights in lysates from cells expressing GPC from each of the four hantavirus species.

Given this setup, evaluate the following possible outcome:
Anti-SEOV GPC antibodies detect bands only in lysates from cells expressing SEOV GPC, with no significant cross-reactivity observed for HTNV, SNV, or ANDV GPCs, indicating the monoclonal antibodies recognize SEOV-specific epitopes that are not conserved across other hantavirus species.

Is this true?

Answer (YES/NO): NO